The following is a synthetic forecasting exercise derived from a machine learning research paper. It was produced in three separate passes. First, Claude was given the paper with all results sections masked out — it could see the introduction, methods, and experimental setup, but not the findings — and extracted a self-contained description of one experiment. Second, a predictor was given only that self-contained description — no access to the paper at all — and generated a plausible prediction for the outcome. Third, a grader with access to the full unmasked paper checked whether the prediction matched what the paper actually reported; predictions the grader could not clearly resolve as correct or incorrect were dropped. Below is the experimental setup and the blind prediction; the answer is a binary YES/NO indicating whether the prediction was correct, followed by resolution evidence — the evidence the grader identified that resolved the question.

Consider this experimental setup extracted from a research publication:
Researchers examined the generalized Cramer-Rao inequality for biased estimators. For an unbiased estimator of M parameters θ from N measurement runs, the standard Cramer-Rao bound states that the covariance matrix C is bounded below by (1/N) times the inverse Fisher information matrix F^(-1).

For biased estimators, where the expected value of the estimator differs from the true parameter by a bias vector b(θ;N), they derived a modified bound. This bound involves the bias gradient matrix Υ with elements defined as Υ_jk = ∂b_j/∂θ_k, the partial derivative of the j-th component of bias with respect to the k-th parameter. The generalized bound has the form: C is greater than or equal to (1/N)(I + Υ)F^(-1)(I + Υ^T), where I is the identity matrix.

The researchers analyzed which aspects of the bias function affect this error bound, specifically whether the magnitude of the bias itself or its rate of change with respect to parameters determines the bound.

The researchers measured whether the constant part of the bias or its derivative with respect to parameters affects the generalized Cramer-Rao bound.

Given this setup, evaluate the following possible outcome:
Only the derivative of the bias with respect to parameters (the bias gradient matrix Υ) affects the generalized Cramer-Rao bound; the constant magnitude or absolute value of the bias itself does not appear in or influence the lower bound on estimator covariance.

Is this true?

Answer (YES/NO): YES